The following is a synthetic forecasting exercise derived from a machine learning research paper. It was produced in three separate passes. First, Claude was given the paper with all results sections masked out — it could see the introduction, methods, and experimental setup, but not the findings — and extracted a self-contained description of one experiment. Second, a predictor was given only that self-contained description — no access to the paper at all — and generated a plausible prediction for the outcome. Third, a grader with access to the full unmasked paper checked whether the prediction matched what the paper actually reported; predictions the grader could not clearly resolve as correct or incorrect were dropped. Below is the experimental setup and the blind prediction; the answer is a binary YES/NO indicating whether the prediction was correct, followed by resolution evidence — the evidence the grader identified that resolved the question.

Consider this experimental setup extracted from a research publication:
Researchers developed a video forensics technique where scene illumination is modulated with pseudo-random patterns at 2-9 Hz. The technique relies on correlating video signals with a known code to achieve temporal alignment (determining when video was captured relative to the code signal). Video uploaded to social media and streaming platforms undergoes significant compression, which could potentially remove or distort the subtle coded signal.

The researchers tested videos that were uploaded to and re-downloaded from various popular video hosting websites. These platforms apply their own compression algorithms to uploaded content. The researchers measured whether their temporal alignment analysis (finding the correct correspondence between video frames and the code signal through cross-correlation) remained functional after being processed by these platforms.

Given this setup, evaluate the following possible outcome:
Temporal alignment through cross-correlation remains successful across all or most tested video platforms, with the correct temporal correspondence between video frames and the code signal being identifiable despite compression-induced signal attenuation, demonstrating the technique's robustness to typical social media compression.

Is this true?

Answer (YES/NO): YES